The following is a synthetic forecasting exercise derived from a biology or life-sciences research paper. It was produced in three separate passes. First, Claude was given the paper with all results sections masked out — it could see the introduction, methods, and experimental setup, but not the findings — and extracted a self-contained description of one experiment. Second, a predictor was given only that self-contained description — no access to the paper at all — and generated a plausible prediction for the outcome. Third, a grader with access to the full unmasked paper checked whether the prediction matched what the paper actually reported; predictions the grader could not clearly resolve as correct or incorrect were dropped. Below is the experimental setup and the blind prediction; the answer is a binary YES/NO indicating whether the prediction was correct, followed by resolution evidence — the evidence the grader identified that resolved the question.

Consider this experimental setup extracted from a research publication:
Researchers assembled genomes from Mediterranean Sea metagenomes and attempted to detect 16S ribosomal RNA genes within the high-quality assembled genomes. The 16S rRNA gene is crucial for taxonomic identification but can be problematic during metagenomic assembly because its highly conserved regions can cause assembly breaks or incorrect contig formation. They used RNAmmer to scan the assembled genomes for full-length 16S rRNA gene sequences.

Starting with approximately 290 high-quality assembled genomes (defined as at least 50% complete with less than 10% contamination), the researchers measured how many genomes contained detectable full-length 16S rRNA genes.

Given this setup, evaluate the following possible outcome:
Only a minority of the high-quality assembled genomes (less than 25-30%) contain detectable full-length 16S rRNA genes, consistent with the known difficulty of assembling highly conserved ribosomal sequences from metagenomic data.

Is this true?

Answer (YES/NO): YES